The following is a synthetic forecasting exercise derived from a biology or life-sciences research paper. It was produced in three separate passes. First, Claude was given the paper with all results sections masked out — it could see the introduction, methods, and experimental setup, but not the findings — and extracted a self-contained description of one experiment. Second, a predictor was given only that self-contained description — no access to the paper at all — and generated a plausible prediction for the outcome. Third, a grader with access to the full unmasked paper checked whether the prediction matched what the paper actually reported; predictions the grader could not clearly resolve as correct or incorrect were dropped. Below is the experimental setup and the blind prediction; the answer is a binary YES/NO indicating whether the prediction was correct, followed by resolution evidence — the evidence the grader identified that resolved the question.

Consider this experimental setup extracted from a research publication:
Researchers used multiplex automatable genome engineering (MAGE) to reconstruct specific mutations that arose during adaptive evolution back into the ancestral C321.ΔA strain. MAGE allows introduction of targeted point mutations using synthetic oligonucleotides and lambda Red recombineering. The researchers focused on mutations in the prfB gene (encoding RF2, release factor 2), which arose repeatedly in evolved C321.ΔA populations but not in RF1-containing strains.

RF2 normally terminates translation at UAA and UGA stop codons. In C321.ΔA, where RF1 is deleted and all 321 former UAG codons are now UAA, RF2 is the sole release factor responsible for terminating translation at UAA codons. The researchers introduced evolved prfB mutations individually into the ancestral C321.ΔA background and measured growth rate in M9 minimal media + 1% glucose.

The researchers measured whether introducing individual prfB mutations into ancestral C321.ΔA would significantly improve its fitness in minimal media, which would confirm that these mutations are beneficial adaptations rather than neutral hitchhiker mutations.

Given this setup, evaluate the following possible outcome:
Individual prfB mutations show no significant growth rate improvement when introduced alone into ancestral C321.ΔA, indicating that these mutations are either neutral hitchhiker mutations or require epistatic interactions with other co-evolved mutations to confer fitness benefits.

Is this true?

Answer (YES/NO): NO